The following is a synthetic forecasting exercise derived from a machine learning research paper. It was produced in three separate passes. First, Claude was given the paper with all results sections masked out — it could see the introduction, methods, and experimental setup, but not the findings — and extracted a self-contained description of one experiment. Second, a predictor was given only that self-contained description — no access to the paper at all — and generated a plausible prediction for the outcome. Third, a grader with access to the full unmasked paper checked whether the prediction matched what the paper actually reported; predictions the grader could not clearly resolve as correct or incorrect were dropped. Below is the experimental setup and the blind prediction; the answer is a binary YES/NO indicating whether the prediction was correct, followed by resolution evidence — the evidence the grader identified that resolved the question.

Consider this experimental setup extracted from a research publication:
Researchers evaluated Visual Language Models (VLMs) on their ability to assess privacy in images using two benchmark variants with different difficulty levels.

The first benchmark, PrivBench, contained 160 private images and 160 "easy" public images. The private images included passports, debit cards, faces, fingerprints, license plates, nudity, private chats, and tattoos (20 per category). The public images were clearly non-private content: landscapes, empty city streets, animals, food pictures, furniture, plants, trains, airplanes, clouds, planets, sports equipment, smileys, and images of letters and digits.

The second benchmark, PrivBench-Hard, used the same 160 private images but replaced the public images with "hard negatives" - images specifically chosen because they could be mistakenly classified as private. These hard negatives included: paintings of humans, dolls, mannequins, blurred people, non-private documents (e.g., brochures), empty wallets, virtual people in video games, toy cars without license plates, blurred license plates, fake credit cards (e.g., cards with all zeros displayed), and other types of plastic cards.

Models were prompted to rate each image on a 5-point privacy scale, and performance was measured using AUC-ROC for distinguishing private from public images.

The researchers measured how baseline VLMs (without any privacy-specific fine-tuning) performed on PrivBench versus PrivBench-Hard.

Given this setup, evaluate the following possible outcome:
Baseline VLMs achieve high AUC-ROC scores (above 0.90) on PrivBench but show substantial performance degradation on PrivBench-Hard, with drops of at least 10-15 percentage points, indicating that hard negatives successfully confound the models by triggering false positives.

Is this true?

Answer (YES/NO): NO